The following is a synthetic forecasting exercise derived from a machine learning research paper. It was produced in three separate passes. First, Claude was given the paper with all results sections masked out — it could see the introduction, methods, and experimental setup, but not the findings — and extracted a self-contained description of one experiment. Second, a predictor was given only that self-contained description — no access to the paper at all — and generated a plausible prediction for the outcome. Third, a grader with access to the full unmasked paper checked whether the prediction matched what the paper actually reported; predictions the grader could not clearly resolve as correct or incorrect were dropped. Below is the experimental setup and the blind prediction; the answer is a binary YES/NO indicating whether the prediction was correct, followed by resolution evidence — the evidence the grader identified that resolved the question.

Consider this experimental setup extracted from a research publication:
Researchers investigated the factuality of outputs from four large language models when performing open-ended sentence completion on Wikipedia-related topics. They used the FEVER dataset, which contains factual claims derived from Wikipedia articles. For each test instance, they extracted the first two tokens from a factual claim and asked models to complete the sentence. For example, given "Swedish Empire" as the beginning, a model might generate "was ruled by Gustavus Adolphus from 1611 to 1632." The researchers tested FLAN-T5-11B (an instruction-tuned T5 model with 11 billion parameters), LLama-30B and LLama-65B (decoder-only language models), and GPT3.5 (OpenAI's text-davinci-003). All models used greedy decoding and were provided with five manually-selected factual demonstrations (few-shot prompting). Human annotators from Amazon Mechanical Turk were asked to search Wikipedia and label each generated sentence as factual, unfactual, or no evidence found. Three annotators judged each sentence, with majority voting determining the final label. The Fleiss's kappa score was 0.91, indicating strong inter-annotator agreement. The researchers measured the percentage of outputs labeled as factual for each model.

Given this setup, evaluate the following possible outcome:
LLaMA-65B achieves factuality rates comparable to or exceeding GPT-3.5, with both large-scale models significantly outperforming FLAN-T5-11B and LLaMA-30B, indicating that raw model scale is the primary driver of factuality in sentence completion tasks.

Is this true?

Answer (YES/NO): NO